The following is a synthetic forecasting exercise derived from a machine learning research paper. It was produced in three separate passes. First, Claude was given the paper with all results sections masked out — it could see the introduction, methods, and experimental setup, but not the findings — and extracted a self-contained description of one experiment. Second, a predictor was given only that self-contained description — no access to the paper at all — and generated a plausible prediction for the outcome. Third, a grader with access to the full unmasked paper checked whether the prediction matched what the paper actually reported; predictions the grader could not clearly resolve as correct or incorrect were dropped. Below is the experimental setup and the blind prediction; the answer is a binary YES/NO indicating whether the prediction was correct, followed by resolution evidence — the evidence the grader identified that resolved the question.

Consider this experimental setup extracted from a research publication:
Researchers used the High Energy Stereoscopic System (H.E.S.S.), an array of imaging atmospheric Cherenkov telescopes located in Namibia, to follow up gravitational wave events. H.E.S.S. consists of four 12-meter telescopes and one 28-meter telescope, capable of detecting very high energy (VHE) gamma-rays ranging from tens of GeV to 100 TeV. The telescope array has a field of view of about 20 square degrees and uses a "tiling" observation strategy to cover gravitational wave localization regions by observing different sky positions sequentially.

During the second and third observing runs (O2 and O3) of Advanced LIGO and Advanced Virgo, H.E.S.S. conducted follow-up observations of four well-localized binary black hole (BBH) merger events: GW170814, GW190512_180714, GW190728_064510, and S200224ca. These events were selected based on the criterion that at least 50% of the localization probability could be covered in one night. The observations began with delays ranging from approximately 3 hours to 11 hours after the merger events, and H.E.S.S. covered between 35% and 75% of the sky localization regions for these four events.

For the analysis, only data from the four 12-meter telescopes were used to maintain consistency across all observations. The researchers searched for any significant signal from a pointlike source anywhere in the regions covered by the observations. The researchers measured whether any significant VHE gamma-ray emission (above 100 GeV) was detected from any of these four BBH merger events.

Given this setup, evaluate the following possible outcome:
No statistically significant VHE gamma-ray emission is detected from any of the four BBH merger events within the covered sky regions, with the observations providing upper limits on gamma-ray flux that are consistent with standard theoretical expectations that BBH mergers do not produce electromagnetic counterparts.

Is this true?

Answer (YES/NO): YES